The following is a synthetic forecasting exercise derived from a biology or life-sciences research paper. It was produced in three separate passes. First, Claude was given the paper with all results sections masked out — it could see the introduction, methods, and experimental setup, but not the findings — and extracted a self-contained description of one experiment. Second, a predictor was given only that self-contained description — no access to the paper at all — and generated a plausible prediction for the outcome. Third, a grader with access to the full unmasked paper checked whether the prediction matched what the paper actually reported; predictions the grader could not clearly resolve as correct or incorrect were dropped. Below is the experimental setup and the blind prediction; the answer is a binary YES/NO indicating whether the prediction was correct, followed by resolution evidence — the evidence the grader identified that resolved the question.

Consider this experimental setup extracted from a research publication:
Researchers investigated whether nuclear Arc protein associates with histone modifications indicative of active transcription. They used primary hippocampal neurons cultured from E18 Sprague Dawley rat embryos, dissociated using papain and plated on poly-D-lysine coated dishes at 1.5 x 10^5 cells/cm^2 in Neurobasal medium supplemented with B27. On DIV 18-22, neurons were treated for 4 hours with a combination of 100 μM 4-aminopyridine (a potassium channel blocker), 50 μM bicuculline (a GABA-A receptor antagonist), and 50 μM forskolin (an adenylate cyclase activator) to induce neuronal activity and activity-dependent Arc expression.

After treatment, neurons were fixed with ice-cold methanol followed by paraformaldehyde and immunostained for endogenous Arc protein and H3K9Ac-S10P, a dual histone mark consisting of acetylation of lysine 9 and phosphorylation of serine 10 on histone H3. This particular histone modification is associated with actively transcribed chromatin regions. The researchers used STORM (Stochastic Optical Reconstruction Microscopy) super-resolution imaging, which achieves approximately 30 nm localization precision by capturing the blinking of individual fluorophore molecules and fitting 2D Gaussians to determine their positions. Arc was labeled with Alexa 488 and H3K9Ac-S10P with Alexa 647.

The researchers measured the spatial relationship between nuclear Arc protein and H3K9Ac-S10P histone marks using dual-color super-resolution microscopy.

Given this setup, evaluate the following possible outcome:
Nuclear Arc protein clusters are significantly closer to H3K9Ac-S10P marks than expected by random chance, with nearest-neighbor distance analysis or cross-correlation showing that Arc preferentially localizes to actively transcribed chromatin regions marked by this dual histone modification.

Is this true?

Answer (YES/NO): NO